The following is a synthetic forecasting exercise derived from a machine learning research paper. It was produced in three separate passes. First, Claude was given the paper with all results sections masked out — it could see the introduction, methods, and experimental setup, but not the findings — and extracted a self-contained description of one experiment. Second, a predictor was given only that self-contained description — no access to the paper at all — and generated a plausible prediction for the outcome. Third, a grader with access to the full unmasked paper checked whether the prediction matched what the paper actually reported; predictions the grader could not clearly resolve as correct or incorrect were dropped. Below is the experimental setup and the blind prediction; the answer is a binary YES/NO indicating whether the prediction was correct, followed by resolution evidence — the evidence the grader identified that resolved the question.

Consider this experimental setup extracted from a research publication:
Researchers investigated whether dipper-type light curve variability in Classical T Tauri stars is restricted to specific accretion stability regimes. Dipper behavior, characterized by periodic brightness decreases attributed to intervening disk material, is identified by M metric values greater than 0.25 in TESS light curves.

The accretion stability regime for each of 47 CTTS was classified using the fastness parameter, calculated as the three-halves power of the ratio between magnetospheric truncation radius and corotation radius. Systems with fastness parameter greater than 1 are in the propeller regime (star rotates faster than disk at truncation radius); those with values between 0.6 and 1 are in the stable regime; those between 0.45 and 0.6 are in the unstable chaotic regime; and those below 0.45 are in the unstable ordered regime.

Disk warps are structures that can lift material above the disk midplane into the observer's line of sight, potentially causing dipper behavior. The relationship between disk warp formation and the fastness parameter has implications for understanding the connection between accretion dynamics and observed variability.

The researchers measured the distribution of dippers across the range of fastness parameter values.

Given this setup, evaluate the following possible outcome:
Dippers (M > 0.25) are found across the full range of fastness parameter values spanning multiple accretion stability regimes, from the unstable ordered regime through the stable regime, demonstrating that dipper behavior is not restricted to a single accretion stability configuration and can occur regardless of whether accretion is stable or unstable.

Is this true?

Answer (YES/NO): YES